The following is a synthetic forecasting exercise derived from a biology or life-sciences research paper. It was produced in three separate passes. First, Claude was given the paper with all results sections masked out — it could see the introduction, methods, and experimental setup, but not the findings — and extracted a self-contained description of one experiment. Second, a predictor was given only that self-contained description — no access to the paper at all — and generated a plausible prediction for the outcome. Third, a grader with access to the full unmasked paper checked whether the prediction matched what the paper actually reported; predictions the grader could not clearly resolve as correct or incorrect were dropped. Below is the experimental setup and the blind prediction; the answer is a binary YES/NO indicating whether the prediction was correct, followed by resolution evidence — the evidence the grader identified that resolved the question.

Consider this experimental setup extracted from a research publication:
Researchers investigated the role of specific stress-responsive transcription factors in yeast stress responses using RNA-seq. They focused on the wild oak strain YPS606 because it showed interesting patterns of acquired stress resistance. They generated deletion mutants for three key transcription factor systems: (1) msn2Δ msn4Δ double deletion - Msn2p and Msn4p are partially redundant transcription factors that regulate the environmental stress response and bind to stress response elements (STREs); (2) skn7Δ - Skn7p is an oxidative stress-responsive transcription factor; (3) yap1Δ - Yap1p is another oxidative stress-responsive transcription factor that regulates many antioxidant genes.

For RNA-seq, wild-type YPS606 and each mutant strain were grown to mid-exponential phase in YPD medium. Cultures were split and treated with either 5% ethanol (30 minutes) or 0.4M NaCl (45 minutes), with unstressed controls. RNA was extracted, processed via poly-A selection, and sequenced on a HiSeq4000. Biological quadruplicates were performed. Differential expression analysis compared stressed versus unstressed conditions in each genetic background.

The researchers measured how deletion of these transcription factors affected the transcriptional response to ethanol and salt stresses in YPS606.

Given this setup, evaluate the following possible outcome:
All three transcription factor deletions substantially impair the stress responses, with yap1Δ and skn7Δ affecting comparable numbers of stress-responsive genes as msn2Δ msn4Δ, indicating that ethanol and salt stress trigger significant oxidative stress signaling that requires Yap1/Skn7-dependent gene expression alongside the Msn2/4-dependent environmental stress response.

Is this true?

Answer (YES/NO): NO